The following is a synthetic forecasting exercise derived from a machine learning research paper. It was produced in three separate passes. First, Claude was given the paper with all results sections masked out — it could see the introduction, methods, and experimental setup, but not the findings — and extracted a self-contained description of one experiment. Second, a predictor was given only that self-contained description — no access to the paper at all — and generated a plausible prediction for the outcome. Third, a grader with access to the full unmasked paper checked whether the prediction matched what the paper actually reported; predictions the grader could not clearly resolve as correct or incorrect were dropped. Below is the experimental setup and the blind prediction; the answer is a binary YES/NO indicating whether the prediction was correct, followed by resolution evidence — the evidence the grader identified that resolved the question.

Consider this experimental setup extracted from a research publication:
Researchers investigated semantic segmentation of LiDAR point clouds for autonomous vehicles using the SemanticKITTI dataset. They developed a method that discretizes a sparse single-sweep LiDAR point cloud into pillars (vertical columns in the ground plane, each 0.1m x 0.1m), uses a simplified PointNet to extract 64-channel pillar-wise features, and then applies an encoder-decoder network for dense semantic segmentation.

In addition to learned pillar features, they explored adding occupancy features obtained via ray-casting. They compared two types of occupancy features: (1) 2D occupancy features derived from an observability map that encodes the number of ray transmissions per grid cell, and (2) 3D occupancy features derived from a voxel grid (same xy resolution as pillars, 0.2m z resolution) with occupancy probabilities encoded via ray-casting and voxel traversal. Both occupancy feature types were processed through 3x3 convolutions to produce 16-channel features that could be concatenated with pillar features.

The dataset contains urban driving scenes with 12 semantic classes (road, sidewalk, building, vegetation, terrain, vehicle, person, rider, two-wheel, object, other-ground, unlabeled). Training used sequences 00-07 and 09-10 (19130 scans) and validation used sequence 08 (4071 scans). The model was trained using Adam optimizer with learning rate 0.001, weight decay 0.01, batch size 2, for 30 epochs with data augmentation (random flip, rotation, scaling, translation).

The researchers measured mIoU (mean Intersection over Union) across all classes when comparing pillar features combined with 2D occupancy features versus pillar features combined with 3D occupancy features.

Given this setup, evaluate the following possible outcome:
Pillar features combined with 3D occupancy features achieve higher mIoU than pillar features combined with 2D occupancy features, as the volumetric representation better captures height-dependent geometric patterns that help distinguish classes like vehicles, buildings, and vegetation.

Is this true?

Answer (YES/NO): YES